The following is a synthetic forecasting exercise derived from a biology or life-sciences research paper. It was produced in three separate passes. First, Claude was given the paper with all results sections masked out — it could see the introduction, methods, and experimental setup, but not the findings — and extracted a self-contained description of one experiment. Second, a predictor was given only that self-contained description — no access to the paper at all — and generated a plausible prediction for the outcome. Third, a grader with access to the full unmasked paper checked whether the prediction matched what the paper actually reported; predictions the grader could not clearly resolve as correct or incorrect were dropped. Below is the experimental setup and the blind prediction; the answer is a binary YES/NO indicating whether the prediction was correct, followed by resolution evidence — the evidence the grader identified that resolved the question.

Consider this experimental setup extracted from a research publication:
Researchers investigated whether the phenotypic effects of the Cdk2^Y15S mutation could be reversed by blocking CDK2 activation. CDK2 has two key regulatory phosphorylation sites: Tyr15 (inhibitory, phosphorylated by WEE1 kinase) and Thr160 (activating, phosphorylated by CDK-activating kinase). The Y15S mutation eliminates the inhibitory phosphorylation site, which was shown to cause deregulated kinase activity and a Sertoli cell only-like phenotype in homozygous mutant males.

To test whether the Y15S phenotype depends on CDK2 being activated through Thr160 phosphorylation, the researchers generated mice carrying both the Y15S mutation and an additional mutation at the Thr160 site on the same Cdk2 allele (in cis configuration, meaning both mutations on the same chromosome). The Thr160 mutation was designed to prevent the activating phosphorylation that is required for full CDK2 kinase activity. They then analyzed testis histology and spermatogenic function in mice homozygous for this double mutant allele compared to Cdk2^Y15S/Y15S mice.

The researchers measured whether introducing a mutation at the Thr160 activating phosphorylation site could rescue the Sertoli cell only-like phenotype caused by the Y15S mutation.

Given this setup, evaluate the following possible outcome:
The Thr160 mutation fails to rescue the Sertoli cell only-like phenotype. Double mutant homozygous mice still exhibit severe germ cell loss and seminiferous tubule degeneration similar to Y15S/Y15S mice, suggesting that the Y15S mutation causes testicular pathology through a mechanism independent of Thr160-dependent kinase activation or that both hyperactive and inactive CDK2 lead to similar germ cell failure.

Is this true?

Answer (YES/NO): NO